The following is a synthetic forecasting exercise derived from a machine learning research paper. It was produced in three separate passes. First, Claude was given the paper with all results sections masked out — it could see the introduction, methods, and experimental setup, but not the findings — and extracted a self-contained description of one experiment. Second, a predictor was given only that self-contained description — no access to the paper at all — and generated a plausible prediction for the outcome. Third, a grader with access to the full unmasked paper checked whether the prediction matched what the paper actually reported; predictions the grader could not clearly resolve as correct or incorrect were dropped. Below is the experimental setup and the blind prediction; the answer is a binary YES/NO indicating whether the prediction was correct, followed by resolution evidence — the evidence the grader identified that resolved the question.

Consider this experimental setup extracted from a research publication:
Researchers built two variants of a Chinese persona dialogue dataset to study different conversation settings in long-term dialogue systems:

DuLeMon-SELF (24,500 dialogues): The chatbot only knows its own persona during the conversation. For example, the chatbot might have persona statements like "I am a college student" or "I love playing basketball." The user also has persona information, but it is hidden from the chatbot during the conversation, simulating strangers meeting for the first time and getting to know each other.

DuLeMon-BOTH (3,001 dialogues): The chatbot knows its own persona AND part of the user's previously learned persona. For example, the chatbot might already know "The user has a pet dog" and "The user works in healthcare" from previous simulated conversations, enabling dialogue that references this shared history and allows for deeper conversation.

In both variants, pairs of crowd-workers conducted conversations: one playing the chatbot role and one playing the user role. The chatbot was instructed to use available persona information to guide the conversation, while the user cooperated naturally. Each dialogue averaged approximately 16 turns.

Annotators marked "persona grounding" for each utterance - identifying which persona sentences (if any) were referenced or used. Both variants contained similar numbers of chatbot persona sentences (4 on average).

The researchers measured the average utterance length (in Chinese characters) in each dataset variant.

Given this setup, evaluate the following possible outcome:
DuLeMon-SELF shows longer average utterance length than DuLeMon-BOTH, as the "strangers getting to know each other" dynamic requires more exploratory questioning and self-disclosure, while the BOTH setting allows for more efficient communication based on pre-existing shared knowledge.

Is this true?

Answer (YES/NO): NO